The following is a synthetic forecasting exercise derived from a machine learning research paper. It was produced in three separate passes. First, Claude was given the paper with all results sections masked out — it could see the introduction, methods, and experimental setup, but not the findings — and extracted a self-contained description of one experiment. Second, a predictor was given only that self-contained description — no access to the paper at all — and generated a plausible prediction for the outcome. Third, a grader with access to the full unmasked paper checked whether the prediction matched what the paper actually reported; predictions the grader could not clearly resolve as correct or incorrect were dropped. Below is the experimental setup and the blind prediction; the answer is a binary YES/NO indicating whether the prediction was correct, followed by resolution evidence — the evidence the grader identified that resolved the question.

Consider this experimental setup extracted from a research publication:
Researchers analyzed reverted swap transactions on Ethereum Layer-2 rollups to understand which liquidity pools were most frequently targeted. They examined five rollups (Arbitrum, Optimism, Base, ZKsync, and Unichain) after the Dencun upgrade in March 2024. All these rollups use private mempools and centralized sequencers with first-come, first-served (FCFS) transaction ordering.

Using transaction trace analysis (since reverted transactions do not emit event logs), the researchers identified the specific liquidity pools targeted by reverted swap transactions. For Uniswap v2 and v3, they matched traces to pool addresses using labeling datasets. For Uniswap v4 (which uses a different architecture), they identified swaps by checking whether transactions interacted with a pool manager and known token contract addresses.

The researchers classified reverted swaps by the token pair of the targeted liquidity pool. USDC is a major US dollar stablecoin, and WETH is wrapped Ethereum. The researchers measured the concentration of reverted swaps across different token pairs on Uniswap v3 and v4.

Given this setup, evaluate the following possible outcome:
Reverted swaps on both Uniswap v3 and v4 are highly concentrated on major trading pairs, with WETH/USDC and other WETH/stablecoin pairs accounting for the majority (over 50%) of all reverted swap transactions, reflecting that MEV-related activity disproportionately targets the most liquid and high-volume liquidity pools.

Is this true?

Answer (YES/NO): YES